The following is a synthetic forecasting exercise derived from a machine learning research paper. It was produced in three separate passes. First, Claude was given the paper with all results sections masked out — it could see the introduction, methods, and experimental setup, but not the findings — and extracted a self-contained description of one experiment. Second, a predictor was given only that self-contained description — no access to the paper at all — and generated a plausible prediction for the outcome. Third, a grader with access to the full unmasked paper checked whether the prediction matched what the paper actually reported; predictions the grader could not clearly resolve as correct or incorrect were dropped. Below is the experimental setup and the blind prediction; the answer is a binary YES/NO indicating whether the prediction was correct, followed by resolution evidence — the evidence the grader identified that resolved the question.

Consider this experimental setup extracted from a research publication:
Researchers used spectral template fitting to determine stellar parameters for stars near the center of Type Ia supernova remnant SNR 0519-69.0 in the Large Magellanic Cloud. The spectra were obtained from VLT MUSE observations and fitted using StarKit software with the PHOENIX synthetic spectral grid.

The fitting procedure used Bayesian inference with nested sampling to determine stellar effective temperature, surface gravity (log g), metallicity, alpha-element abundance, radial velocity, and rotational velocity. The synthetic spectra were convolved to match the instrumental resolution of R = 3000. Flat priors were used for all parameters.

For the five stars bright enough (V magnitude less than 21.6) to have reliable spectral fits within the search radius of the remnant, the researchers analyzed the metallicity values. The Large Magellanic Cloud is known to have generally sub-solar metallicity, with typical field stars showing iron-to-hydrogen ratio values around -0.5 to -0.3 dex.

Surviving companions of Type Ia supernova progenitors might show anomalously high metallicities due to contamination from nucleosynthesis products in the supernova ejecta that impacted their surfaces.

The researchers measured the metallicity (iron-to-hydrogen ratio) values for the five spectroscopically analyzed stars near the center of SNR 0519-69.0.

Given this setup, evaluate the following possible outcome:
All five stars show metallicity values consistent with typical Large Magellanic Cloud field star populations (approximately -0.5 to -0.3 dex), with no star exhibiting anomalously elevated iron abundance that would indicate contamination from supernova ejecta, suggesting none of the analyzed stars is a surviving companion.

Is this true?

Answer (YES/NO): NO